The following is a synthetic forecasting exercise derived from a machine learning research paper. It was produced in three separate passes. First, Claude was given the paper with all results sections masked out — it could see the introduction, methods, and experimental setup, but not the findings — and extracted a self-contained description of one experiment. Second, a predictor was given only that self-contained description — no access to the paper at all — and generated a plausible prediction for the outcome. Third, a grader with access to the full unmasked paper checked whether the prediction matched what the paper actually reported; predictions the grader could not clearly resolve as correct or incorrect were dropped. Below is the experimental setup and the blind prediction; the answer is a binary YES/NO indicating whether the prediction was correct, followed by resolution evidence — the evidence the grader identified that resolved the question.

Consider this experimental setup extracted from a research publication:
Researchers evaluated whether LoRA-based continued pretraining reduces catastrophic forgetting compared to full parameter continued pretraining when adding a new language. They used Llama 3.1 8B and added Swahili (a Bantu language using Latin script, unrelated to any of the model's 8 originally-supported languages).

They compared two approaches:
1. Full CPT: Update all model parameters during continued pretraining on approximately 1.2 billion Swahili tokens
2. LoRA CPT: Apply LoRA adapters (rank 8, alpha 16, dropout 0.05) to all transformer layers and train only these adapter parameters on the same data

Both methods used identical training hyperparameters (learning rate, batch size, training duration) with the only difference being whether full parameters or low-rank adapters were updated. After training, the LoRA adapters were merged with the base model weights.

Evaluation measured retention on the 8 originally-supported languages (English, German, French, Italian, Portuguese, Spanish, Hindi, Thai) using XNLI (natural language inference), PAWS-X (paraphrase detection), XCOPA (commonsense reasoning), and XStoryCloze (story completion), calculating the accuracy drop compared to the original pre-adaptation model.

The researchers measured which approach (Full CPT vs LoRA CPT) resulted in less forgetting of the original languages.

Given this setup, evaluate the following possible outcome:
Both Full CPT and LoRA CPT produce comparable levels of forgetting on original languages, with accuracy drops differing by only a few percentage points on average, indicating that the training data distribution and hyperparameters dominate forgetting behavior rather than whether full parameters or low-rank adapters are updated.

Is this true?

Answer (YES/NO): NO